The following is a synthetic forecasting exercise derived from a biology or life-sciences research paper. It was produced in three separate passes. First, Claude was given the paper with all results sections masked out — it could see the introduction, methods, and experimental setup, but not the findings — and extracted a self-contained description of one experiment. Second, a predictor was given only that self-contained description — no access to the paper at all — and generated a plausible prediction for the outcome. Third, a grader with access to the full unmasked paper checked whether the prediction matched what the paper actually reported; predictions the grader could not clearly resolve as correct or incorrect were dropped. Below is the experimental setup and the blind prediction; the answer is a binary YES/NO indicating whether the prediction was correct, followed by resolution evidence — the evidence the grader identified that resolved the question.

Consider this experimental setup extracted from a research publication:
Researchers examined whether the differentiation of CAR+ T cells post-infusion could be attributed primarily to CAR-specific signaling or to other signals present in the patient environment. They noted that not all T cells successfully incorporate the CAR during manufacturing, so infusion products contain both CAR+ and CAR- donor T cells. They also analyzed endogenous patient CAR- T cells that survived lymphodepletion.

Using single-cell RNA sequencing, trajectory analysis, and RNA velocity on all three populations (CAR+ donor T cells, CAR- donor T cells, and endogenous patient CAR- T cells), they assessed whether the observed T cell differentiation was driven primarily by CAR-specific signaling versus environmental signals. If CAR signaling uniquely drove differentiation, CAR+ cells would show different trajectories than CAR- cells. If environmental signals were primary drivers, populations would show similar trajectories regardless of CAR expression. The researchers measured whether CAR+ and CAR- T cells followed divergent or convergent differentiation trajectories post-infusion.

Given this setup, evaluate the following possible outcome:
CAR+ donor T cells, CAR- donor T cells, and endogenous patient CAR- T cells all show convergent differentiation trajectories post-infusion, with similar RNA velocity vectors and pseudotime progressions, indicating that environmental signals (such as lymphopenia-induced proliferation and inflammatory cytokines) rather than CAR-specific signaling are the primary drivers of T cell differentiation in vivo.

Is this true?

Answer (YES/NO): YES